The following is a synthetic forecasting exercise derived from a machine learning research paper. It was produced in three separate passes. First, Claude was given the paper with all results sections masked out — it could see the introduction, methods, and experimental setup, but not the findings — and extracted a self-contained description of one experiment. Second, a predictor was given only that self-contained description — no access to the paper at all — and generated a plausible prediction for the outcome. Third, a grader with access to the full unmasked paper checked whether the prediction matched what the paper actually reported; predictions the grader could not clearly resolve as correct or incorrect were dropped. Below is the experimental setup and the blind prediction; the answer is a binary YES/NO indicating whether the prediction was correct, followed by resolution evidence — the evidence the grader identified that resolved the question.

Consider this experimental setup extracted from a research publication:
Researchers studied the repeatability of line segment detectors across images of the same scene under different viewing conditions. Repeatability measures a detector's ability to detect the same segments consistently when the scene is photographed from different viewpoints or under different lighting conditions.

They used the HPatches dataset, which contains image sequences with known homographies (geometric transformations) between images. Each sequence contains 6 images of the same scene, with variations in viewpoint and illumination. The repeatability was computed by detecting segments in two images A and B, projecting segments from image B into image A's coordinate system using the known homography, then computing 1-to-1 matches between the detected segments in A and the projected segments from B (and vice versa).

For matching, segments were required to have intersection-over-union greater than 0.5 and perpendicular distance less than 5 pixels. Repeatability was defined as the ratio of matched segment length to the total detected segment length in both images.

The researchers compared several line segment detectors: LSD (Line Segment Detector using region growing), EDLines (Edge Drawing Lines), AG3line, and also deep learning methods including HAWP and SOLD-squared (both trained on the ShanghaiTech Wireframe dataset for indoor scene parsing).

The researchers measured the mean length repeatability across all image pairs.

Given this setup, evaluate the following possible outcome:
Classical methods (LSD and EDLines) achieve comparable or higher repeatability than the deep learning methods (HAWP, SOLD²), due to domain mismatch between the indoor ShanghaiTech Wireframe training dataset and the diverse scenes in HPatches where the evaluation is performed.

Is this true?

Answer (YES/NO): YES